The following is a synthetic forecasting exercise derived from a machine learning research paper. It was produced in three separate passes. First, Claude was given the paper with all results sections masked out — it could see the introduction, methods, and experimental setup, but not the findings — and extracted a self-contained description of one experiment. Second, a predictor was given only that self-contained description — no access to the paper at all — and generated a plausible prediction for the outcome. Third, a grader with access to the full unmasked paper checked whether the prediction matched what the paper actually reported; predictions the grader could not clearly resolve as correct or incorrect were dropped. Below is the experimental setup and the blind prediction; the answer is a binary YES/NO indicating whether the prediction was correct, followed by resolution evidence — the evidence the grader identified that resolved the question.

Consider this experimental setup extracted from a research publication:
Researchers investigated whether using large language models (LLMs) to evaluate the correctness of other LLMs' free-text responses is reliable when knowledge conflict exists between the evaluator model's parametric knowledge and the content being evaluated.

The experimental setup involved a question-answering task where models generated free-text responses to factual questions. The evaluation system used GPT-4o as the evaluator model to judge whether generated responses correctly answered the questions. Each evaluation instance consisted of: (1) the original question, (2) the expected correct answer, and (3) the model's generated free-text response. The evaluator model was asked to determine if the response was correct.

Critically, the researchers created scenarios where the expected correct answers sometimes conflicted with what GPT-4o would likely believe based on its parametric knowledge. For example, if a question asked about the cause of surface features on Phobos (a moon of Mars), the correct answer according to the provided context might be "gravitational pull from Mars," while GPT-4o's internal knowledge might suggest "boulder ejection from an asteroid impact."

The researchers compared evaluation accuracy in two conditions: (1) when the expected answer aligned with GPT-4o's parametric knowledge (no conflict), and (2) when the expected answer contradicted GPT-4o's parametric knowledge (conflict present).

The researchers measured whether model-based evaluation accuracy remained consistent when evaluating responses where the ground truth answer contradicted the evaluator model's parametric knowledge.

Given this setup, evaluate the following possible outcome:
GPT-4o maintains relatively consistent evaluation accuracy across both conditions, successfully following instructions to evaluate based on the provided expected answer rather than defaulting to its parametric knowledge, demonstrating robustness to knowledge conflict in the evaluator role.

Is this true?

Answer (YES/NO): NO